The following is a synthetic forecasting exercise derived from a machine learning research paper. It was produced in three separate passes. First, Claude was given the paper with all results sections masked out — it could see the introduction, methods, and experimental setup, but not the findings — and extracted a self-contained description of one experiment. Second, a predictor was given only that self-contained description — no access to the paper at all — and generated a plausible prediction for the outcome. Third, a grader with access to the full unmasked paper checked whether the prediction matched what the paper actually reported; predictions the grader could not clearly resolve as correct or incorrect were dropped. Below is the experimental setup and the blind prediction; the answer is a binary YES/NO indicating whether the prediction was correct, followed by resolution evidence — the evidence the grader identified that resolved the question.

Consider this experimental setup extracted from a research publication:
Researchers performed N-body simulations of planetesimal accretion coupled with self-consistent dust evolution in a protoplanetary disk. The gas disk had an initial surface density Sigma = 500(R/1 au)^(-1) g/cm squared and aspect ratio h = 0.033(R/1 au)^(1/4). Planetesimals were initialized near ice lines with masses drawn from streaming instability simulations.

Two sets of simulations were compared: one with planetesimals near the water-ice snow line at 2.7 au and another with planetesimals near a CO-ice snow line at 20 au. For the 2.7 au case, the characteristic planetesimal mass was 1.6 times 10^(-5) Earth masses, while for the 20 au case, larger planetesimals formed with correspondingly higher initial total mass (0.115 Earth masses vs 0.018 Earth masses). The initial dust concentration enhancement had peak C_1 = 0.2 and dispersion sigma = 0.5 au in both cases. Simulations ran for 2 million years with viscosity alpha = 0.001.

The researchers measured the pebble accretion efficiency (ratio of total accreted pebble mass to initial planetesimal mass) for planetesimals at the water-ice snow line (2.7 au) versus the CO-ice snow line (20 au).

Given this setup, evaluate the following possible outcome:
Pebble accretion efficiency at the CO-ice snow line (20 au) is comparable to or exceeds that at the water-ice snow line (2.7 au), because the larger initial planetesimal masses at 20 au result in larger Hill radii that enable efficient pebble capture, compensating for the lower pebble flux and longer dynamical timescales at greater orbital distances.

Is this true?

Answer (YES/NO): NO